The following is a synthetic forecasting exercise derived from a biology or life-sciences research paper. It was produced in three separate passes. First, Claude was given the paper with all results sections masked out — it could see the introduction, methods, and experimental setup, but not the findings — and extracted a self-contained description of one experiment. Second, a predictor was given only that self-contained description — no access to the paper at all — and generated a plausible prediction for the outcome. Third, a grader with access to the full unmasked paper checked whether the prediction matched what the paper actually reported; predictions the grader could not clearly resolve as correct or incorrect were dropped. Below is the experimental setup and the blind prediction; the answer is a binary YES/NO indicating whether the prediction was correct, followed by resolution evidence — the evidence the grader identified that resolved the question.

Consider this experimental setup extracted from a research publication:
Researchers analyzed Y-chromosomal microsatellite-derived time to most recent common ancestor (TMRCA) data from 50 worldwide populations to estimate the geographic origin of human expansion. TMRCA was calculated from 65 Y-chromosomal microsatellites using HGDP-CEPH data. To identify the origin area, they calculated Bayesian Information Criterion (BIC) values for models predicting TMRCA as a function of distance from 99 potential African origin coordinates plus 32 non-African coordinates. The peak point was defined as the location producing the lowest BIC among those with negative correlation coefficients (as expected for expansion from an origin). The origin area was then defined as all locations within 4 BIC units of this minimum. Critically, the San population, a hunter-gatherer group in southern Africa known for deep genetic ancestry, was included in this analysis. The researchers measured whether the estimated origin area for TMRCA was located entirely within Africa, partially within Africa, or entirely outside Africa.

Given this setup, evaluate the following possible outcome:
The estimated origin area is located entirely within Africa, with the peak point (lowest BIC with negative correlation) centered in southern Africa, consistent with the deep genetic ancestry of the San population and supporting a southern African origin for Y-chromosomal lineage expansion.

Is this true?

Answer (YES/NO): YES